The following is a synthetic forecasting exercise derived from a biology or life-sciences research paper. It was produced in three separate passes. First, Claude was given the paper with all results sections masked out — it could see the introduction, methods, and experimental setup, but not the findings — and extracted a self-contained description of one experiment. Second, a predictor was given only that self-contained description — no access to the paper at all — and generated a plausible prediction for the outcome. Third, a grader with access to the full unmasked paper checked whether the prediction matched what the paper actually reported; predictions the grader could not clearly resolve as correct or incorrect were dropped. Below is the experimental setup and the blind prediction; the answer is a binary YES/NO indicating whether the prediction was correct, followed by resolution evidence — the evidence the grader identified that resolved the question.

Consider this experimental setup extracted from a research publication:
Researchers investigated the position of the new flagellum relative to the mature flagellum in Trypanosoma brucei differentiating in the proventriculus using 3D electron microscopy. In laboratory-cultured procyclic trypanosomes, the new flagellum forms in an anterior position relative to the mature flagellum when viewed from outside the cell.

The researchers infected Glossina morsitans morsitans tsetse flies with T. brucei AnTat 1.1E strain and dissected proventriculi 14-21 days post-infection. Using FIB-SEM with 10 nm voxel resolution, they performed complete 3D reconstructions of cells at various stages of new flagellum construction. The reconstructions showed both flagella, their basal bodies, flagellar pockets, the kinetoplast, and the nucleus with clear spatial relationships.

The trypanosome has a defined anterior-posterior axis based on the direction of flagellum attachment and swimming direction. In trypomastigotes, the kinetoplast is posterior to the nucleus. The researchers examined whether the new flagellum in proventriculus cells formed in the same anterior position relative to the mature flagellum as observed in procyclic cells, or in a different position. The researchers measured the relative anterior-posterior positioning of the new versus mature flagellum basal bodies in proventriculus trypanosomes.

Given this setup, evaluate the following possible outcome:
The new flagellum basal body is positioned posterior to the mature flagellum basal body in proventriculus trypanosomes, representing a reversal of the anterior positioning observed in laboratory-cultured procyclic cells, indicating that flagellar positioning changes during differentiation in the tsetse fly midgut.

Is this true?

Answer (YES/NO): YES